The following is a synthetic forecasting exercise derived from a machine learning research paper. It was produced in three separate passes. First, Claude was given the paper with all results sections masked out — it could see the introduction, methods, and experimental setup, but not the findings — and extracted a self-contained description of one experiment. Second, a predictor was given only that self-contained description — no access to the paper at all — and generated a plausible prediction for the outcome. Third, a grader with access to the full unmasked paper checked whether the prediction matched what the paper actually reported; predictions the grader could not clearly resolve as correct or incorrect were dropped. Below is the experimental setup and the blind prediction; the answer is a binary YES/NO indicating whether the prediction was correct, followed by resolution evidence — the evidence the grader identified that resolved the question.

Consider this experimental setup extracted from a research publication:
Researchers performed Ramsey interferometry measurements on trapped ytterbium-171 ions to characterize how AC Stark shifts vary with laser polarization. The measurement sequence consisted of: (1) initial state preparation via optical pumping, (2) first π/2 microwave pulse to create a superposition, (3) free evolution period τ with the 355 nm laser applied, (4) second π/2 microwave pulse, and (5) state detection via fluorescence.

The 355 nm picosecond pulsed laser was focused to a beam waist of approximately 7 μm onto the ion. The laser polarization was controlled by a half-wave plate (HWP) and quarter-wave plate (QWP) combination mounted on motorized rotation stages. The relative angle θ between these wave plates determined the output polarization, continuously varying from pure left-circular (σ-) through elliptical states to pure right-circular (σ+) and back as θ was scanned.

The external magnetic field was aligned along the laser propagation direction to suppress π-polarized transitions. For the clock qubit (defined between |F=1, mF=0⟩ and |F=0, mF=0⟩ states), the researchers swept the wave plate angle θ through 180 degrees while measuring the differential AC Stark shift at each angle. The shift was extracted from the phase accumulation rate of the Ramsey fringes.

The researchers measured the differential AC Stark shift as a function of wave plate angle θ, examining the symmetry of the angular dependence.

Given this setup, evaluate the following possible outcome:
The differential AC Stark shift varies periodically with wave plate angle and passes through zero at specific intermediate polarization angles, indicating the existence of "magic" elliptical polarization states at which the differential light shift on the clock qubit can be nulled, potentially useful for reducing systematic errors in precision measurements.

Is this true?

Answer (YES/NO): NO